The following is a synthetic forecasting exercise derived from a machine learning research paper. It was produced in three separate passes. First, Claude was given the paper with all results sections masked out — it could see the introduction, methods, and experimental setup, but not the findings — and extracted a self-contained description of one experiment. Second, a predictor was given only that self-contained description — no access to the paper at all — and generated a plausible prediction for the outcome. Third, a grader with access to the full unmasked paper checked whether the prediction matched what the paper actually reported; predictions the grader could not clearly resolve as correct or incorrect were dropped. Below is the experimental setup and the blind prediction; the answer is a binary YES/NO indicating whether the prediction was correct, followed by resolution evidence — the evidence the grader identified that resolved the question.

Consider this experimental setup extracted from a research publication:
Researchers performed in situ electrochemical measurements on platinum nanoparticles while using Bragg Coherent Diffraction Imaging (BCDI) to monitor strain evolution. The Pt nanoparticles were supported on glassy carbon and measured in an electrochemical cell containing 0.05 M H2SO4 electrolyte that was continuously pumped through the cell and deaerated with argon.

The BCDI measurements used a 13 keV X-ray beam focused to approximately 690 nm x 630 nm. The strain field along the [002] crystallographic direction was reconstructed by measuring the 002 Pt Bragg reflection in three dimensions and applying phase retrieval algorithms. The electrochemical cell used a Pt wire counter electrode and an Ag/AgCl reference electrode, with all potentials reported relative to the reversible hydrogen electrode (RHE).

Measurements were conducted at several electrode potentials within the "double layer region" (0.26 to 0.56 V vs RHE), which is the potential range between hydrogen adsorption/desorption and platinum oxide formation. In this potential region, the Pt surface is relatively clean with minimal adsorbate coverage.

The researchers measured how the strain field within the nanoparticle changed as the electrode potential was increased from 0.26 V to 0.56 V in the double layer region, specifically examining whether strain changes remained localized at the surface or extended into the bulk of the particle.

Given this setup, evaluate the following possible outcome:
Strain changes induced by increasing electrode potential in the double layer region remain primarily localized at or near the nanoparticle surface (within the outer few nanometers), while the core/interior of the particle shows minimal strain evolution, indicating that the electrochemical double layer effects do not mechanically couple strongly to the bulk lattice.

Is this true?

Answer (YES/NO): NO